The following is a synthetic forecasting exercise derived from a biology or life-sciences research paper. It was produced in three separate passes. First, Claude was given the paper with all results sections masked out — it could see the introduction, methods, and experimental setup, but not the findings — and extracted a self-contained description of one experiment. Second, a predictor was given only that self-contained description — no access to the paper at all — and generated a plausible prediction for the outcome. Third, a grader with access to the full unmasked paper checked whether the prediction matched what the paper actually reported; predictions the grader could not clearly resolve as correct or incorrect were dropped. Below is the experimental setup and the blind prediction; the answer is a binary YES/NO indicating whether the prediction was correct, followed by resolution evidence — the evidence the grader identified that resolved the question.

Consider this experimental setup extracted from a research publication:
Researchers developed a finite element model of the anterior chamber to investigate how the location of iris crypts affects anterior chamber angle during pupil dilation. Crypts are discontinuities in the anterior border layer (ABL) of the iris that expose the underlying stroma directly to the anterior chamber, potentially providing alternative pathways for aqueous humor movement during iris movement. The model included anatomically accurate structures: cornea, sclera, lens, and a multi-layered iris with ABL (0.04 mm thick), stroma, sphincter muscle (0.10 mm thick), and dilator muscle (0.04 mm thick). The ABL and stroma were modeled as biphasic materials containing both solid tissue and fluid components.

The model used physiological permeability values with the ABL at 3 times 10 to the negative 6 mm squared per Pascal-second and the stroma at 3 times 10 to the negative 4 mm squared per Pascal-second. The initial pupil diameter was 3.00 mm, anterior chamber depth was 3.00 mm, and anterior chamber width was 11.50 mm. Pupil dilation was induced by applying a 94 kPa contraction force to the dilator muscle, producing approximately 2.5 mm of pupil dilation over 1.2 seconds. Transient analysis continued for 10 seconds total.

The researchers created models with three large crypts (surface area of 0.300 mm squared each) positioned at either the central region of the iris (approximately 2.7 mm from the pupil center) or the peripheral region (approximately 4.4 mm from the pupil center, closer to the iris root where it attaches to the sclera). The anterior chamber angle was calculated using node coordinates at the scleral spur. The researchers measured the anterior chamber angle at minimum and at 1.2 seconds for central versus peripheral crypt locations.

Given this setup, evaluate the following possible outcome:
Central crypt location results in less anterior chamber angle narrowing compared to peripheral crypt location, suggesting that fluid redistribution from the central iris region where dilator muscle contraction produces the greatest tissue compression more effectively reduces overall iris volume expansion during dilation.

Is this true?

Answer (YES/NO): NO